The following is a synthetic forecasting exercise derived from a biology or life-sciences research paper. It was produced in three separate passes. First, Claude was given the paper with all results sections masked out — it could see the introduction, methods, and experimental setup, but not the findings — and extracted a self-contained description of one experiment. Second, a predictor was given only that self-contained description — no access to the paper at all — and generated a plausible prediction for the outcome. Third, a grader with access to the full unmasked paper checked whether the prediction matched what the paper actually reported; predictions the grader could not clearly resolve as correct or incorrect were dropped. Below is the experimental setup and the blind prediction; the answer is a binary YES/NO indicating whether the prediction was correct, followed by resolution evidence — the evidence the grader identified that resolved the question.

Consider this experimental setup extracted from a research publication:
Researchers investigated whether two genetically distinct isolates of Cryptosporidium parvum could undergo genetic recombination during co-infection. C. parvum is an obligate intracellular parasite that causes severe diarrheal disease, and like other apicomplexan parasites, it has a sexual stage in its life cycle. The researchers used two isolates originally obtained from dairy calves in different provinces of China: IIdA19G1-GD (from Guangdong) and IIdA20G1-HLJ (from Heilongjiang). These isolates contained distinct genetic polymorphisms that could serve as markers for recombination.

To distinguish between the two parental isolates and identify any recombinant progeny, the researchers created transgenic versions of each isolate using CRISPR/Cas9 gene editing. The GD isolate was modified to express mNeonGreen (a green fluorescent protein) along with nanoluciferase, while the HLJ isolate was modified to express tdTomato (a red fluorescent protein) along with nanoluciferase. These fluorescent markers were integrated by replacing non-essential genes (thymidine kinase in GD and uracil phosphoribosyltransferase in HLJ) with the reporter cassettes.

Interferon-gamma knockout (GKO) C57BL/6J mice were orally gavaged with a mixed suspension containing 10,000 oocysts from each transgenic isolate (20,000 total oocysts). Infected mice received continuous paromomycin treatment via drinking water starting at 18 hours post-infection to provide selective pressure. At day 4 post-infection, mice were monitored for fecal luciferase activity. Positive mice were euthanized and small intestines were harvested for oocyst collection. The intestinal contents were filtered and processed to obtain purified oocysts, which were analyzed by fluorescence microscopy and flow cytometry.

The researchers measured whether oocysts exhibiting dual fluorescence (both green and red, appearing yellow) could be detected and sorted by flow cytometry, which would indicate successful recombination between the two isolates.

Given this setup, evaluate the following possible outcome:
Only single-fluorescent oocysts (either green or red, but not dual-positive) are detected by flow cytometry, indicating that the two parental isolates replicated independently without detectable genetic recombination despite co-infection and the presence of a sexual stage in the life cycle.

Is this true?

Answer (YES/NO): NO